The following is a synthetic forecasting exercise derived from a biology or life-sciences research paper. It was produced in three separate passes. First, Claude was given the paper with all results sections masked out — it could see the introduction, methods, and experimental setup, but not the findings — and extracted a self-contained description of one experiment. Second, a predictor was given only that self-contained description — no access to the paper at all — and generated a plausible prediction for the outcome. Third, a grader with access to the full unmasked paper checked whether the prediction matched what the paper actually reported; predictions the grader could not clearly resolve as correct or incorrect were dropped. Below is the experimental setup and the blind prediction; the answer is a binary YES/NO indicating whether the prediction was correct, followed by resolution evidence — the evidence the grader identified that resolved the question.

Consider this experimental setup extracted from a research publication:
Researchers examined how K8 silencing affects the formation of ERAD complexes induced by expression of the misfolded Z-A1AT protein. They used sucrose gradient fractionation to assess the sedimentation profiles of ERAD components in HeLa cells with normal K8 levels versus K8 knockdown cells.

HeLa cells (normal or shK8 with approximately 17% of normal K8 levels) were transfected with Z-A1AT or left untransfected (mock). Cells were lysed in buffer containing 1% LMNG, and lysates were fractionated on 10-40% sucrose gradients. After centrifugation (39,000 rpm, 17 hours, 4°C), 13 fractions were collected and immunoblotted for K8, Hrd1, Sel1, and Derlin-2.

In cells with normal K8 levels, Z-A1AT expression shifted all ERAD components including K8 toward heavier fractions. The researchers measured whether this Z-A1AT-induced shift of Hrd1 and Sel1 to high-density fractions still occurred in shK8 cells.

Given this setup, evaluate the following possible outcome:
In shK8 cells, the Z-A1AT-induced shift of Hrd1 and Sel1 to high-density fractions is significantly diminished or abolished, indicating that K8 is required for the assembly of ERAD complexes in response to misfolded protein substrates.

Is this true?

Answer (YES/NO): YES